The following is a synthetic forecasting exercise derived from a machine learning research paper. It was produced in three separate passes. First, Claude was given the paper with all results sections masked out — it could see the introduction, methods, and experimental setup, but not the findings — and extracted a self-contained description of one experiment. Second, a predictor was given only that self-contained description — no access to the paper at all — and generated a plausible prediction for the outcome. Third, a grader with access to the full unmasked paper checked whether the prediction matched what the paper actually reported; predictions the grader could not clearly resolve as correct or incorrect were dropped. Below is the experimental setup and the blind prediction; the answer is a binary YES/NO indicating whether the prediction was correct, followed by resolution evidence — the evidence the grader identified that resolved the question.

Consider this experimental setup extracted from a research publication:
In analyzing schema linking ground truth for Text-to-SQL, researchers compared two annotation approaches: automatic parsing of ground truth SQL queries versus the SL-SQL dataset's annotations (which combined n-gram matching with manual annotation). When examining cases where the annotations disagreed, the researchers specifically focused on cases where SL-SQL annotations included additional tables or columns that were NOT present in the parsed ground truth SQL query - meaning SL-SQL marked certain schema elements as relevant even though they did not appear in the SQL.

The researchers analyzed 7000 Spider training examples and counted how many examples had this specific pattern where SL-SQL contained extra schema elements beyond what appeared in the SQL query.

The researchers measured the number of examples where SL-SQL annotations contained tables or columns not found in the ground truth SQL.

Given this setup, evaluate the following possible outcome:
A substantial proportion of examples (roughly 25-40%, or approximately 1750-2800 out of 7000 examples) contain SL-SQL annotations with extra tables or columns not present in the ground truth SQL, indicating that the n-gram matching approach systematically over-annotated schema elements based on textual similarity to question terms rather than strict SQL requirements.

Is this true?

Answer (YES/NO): NO